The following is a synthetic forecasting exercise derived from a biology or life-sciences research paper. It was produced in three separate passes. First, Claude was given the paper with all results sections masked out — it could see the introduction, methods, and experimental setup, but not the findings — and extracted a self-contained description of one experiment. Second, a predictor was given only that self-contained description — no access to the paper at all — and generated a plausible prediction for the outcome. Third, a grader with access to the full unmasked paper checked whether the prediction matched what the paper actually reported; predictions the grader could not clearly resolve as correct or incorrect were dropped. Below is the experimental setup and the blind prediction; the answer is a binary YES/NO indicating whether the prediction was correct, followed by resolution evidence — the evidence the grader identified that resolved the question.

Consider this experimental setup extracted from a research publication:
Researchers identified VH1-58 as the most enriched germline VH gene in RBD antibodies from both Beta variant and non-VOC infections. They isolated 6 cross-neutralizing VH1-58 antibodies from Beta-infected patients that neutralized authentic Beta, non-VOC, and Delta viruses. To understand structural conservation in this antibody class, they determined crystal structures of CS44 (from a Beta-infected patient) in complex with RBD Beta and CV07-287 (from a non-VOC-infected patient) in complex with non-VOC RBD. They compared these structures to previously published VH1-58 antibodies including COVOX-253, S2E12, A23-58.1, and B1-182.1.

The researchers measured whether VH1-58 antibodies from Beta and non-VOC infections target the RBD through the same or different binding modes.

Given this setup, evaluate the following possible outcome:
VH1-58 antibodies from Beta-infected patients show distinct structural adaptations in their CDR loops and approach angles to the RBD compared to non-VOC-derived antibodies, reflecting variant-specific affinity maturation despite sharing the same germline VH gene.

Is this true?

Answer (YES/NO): NO